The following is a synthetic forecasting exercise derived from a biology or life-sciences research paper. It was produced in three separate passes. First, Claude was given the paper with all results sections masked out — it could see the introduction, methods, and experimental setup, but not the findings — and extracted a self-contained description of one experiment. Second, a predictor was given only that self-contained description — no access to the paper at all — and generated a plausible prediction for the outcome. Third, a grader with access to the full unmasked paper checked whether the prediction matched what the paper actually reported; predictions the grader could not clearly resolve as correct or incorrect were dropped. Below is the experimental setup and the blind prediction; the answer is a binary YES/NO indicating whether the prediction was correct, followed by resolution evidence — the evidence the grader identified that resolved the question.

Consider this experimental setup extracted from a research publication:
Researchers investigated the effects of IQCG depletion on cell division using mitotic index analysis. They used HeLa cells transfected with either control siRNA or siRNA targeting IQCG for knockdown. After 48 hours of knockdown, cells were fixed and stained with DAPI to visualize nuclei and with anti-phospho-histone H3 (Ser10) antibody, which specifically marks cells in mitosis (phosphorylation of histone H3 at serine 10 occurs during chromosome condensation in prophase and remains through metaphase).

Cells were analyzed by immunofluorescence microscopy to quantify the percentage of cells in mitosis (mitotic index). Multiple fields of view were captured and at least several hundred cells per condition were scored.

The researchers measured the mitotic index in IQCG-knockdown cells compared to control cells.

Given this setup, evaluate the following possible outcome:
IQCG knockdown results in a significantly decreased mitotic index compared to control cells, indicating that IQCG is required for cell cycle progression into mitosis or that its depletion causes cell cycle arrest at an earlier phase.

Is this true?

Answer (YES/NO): YES